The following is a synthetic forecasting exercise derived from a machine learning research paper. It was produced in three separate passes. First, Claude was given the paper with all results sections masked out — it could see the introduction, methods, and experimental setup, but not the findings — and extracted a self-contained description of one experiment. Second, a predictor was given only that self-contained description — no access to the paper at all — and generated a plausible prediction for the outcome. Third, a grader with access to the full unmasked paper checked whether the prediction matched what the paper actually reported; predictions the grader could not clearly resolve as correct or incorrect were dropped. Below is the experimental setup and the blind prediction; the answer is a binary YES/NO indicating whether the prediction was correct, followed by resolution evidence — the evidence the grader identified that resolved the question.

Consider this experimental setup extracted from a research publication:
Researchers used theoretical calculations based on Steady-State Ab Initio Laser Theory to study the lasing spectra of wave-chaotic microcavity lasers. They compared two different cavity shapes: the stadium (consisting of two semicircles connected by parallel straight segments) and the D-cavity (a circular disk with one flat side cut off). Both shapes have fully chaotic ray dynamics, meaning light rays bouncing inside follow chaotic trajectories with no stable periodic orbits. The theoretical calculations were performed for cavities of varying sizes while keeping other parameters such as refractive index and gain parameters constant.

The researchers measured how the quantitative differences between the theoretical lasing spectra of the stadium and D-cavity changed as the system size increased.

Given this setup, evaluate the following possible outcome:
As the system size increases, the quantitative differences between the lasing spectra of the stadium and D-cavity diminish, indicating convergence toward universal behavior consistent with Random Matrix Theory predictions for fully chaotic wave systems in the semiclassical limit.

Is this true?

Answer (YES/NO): YES